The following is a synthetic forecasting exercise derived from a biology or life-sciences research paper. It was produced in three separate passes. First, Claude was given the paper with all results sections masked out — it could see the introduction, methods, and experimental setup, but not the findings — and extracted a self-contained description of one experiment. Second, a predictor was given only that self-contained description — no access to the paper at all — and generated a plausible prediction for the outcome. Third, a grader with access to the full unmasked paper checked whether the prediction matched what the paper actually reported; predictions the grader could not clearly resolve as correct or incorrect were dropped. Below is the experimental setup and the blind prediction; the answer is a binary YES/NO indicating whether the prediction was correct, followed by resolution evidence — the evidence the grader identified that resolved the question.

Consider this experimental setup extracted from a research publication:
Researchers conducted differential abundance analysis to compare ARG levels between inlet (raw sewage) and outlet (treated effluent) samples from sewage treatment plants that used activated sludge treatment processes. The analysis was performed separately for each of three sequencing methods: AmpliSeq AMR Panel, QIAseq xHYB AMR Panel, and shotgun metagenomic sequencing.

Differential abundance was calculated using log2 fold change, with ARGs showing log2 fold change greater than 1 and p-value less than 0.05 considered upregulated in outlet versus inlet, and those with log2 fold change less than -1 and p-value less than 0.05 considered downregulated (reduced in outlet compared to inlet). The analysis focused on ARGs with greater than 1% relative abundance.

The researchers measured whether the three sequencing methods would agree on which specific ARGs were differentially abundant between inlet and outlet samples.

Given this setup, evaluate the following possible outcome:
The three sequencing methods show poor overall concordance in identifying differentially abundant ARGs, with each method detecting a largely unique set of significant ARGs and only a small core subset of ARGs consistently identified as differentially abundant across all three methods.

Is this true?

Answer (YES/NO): NO